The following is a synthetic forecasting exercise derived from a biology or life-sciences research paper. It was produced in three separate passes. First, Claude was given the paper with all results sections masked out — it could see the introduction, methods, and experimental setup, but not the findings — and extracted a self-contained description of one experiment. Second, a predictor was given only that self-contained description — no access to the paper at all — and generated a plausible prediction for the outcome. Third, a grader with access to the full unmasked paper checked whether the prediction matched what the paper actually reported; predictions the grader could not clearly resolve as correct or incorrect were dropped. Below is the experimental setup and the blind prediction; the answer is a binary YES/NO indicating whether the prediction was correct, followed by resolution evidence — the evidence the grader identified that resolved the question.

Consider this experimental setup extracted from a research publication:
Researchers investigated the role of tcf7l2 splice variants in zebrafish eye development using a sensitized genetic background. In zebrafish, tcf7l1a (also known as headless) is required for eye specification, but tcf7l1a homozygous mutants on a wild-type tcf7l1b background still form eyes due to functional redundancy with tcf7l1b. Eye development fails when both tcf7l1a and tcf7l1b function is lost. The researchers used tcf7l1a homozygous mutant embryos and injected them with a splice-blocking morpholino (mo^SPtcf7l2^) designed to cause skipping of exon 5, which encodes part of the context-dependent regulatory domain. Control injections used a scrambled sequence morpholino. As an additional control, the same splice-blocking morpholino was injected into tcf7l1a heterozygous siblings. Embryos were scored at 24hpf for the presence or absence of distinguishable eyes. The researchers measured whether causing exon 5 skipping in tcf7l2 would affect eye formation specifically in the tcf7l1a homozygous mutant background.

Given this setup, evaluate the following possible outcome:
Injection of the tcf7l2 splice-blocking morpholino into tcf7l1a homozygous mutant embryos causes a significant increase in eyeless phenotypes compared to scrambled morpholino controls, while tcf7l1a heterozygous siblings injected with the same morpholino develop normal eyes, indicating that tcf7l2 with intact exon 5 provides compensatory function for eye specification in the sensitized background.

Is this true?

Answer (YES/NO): YES